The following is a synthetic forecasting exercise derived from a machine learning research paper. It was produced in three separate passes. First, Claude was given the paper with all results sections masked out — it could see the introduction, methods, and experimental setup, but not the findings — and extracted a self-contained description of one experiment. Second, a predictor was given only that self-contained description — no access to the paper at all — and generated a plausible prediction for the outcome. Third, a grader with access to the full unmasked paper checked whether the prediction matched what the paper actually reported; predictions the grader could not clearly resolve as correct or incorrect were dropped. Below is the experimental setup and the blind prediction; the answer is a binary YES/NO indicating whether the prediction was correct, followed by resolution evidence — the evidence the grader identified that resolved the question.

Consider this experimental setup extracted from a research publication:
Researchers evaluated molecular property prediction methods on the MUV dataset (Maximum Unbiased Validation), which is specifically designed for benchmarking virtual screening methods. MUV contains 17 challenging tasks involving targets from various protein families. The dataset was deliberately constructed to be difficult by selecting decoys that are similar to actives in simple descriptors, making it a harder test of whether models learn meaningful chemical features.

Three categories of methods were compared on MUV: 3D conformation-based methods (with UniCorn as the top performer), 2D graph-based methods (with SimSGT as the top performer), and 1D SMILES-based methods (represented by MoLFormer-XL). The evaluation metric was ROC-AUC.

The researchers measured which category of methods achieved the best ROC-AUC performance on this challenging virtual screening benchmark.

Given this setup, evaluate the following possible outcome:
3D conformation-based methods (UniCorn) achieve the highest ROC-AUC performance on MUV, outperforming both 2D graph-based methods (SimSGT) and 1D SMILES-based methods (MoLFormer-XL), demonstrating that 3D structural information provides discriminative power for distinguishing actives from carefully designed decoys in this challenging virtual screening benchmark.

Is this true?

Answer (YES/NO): NO